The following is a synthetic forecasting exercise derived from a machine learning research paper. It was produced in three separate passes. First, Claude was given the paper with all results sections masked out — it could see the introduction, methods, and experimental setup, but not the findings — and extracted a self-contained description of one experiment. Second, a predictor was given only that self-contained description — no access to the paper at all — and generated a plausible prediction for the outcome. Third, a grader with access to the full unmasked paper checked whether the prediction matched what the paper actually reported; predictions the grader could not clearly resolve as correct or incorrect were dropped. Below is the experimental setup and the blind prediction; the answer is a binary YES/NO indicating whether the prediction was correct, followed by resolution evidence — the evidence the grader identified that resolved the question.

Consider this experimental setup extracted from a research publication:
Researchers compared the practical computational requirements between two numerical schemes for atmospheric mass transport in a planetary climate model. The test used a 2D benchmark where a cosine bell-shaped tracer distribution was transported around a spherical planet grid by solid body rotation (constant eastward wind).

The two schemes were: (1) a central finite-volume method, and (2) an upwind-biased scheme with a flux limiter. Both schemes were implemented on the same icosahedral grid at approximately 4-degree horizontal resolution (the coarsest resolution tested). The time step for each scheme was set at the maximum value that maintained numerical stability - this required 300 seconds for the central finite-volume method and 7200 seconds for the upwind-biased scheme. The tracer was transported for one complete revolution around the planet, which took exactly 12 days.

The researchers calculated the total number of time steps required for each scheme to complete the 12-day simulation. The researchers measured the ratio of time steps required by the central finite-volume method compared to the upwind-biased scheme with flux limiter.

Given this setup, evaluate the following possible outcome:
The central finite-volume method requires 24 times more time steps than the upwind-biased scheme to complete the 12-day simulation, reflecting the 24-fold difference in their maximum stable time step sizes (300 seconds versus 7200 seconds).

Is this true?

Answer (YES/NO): YES